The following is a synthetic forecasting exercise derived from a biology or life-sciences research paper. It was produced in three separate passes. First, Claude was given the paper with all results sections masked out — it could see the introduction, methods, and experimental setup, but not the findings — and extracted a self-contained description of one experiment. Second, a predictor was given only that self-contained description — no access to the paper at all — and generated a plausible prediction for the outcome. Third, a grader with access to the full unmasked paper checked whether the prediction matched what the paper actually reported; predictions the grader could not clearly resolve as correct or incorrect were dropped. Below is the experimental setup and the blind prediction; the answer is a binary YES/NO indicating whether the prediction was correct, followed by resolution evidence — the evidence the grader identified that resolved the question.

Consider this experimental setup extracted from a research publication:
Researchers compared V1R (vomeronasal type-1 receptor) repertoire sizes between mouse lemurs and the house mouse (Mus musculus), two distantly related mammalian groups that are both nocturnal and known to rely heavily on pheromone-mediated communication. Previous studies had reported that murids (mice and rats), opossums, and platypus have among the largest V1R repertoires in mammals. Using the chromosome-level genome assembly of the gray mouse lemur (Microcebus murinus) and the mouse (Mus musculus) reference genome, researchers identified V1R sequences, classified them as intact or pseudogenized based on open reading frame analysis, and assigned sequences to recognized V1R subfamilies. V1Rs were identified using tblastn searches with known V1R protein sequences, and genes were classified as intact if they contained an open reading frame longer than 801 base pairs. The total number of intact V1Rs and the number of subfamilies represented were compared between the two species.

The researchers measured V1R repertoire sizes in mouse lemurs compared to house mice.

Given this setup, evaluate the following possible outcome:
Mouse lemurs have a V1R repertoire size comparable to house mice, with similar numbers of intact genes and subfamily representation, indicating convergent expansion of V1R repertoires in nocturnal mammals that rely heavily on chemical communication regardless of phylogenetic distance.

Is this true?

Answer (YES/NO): YES